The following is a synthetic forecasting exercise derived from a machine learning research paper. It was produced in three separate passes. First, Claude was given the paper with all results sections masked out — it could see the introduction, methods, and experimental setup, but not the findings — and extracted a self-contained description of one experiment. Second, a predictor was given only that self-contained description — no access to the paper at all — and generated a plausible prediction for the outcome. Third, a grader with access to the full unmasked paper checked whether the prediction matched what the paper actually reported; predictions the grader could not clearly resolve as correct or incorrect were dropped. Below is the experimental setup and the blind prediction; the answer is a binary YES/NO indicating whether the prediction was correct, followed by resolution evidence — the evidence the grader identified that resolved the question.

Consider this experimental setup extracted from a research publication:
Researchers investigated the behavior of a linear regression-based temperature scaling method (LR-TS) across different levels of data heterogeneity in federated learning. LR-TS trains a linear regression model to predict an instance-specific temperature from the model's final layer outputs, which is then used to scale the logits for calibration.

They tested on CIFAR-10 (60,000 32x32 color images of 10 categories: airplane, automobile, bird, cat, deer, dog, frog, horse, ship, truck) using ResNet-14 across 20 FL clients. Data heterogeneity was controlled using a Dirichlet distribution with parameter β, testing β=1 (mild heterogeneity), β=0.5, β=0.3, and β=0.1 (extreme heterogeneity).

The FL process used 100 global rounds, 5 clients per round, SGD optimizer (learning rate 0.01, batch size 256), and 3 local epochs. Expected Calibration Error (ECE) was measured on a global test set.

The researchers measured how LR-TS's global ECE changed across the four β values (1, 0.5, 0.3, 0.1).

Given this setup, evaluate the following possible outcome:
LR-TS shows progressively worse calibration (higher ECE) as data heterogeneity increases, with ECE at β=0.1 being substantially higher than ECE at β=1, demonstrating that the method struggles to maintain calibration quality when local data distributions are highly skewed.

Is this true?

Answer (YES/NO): YES